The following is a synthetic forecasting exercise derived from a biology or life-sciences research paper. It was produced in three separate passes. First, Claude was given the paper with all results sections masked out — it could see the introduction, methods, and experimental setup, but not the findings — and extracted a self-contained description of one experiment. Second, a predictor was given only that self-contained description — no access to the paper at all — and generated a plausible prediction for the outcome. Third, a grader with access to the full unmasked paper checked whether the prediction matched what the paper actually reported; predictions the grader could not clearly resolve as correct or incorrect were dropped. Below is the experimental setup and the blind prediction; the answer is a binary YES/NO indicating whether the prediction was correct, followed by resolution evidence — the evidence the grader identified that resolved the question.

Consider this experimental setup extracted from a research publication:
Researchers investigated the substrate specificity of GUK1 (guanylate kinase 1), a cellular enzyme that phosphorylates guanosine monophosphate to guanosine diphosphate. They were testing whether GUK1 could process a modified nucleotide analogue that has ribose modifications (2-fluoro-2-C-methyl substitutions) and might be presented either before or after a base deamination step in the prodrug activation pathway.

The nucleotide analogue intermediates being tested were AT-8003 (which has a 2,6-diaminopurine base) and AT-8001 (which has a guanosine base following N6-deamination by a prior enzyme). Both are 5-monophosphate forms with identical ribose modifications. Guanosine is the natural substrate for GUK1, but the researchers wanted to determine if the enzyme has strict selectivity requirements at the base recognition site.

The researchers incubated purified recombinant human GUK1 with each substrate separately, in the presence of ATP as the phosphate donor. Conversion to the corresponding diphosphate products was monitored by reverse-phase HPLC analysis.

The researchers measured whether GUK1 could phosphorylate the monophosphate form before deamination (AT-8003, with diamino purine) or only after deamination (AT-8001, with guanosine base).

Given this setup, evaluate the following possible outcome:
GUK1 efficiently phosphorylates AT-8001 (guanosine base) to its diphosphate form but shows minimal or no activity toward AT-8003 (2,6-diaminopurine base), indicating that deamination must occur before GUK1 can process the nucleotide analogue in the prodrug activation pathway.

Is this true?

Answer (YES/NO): YES